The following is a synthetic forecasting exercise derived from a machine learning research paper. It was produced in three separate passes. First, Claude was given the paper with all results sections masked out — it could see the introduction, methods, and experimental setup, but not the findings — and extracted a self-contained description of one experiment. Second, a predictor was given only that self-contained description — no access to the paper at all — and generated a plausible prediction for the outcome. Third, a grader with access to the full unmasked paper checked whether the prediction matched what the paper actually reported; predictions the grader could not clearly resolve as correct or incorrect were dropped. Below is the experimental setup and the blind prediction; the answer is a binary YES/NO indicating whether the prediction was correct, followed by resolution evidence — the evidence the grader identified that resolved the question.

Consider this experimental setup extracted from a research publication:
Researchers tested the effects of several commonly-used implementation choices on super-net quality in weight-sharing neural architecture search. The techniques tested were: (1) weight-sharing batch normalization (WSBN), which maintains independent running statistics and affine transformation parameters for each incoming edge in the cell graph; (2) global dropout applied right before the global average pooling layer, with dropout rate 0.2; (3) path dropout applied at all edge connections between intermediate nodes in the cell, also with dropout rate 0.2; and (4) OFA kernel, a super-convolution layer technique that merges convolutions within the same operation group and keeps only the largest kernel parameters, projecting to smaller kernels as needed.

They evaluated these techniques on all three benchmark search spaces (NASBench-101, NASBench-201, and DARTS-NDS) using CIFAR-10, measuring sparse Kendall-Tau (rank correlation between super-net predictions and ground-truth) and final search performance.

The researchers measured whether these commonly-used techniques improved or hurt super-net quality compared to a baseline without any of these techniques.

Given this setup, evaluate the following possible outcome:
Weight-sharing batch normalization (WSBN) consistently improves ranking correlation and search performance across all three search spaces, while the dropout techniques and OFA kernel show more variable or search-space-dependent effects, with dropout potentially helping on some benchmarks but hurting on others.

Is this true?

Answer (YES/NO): NO